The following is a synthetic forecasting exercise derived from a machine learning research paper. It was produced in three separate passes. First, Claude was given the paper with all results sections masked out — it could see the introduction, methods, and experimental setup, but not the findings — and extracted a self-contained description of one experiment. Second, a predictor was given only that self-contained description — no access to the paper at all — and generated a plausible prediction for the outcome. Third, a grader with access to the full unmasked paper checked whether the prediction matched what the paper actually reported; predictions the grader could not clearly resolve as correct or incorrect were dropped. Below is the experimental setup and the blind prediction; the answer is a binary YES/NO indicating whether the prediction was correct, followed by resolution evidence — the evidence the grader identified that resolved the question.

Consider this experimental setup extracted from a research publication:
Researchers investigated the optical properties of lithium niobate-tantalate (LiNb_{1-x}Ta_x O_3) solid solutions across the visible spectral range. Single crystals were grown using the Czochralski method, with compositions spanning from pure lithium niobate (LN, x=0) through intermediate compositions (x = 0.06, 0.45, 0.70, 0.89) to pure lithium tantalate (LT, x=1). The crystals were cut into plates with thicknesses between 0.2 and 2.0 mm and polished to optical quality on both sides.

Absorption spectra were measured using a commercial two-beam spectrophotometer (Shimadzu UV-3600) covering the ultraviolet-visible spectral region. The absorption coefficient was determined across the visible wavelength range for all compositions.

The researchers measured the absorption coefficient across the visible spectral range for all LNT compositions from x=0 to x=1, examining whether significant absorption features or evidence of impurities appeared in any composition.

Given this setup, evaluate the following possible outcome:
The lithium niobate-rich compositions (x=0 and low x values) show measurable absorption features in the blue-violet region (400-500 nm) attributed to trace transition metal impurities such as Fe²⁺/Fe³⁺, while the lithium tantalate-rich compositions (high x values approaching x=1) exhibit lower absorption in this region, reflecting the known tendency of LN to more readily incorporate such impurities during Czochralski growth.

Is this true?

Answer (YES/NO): NO